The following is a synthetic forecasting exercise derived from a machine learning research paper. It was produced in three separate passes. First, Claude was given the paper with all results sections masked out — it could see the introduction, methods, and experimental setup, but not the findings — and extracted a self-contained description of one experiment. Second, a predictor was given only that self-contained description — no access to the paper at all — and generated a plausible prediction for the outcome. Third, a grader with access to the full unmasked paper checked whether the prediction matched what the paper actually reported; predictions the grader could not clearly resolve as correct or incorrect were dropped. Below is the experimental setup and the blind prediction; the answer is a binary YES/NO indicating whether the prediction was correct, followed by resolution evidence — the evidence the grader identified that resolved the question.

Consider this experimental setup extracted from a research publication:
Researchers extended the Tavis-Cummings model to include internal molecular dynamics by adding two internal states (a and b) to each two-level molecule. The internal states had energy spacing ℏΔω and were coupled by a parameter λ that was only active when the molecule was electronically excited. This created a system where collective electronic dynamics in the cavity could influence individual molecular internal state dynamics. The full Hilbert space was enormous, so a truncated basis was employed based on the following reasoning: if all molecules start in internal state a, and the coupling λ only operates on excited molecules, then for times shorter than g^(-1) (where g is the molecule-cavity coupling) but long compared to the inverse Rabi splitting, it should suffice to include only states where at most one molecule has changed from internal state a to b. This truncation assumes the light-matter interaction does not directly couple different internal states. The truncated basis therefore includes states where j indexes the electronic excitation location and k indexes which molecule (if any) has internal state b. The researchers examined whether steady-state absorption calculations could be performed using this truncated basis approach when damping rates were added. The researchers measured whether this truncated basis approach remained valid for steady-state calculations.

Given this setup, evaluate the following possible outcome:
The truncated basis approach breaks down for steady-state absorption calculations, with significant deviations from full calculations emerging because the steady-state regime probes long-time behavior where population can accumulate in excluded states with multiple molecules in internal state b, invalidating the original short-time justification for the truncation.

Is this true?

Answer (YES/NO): NO